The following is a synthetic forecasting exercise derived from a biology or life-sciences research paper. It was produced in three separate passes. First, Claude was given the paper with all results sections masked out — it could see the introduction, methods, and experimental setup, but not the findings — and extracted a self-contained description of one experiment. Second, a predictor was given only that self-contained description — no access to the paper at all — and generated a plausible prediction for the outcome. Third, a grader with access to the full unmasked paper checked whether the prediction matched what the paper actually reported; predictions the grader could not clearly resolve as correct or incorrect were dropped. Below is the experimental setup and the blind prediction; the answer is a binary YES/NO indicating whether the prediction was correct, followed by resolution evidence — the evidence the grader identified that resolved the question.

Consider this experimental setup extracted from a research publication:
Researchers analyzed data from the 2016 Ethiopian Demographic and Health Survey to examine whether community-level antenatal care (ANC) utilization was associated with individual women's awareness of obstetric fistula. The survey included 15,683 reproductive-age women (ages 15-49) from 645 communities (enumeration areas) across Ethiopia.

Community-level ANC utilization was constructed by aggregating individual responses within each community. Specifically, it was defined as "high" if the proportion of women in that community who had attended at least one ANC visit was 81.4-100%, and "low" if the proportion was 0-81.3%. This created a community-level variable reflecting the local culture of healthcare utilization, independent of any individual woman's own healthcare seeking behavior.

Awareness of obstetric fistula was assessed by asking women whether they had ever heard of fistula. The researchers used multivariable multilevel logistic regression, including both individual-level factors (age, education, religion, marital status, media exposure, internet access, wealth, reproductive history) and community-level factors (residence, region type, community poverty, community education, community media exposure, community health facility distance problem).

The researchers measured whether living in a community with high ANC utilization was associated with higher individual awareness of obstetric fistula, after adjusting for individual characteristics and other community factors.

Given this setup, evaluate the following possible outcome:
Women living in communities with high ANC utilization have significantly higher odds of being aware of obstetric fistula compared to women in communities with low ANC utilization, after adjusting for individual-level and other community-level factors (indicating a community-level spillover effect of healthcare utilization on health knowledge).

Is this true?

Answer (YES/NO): YES